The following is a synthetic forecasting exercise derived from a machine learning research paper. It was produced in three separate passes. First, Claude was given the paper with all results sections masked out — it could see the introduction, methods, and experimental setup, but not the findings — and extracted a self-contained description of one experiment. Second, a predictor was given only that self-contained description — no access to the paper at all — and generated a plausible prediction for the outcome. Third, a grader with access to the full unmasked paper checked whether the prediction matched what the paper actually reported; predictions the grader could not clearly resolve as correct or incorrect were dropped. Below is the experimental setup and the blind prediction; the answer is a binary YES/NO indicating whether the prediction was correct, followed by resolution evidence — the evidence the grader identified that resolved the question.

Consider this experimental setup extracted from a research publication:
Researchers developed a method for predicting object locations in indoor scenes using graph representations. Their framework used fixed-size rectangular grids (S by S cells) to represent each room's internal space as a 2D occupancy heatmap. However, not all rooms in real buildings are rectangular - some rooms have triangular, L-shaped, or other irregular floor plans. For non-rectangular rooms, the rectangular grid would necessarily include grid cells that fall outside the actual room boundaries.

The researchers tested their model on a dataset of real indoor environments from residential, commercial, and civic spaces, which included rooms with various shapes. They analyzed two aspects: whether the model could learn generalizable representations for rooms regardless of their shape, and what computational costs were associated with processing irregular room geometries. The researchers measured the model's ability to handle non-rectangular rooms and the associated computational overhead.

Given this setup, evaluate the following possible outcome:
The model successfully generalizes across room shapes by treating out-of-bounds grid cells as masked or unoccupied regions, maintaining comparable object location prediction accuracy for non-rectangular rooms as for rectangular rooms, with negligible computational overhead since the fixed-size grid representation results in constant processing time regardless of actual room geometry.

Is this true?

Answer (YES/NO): NO